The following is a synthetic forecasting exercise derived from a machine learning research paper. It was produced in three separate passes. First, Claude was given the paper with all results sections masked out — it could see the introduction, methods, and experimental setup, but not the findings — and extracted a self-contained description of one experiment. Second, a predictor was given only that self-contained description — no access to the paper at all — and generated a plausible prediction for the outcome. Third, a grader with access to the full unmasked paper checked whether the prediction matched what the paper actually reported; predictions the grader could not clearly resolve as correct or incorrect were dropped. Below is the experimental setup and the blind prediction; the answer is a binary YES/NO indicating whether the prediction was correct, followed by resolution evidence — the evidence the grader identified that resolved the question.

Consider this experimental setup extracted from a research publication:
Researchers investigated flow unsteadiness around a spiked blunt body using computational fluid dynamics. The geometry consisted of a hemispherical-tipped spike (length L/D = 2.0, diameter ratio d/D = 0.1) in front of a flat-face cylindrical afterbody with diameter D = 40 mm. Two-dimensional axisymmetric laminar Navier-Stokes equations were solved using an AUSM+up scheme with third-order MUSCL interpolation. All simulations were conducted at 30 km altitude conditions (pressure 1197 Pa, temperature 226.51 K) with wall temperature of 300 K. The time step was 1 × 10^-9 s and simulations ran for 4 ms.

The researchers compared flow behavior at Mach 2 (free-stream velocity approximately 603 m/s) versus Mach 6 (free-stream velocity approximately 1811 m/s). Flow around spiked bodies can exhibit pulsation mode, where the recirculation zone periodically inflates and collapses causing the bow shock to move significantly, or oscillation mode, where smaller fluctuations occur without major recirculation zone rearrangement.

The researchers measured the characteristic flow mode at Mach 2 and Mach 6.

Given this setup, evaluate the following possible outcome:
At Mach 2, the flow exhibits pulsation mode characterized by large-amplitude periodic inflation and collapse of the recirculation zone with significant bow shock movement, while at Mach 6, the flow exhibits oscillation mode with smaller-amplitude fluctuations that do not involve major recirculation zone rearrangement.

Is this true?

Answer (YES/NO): YES